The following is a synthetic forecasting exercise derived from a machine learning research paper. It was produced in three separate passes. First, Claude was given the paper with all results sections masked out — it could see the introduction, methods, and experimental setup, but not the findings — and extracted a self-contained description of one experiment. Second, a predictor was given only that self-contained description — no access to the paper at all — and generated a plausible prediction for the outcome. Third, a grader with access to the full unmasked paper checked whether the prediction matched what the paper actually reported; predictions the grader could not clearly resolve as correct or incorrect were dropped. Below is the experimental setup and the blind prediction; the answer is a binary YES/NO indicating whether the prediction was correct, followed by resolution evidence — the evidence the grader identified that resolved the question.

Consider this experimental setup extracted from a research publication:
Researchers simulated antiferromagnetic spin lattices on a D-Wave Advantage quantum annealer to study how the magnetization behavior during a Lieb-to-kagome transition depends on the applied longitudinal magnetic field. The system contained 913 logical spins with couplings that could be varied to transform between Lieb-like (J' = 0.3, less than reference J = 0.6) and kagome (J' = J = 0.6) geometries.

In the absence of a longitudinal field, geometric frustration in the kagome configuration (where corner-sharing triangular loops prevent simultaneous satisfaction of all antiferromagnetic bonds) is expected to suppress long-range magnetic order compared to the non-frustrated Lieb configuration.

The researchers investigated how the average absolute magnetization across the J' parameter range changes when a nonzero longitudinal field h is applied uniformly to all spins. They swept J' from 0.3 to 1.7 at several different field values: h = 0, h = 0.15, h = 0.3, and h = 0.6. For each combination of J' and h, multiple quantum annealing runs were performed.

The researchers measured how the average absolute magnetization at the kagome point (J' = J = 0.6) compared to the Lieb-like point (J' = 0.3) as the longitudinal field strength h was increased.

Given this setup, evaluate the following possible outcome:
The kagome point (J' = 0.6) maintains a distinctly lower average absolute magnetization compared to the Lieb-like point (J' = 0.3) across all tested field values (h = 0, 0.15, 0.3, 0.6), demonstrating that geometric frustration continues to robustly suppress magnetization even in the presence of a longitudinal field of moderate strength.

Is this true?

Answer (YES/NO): NO